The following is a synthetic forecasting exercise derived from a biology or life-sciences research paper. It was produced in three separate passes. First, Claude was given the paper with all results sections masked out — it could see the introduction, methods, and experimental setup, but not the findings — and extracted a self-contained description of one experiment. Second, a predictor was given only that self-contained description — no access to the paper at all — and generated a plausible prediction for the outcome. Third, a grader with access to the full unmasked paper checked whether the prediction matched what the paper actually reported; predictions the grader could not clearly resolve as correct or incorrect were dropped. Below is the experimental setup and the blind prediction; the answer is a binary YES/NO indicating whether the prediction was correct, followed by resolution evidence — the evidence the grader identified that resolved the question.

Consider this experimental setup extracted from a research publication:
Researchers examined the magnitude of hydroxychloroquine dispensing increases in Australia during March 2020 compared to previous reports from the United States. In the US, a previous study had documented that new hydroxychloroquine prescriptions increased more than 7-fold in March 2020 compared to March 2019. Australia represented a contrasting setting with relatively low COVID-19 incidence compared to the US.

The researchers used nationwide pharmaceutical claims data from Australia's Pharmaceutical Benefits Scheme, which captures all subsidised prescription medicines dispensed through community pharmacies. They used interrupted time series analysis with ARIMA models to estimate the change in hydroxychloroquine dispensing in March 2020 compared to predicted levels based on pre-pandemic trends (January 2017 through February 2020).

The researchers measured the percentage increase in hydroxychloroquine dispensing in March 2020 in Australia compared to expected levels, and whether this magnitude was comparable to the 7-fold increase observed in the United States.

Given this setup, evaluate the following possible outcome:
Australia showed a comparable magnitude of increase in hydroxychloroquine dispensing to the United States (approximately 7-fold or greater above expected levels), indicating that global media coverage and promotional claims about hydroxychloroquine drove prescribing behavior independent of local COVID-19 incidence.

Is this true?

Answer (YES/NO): NO